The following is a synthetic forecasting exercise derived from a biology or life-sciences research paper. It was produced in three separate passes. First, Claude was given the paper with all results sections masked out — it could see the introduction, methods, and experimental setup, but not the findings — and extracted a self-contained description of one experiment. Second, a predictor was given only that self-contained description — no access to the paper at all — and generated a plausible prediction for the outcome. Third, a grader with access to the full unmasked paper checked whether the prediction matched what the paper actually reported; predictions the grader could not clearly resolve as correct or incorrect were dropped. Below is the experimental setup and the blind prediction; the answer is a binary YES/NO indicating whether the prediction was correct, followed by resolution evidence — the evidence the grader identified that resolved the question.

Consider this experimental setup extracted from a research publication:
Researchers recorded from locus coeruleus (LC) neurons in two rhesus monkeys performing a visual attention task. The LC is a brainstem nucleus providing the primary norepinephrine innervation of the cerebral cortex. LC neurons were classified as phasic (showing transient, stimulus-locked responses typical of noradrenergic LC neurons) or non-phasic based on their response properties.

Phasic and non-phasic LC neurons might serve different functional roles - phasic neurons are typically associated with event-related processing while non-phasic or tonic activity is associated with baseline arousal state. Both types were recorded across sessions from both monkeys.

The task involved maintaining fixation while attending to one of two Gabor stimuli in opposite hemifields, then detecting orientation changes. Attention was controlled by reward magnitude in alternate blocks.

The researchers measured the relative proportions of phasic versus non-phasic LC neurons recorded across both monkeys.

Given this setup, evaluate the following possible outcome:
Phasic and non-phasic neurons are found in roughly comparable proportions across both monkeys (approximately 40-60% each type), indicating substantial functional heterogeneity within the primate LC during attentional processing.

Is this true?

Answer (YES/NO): YES